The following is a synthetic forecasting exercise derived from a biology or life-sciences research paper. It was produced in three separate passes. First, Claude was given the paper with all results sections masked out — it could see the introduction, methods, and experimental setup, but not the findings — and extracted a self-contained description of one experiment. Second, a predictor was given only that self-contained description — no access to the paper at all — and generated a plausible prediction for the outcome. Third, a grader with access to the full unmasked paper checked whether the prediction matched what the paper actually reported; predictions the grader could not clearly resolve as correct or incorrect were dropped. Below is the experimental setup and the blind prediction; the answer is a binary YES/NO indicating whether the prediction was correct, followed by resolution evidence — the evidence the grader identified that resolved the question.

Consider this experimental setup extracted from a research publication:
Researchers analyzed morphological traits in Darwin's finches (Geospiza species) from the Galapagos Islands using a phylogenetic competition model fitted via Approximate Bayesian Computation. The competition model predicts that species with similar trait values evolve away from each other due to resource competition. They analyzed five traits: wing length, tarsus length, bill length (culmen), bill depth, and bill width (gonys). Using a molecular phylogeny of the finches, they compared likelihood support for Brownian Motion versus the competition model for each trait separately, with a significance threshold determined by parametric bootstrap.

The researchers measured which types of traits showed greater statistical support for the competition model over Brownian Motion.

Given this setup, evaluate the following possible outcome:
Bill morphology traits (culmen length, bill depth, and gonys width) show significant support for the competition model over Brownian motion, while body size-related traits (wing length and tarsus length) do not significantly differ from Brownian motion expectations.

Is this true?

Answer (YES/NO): NO